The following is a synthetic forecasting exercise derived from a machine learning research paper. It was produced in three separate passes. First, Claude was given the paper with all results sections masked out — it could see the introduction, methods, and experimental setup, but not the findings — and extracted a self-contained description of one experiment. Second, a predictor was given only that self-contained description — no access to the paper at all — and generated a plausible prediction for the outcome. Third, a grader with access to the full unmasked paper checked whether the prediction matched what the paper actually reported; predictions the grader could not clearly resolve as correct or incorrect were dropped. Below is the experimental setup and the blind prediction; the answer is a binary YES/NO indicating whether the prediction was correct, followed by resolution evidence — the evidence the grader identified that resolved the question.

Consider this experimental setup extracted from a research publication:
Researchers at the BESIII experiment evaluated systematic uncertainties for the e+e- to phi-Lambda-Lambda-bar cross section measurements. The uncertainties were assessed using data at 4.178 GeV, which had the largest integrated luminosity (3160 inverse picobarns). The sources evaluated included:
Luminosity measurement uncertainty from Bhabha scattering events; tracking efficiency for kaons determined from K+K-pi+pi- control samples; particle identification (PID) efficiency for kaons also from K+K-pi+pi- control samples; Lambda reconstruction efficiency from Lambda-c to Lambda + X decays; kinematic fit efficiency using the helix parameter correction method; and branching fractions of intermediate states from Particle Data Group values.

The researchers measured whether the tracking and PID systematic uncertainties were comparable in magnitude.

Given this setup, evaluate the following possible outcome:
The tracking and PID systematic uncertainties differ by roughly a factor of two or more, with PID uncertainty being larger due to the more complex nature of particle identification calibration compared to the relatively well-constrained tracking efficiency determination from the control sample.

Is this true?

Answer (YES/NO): NO